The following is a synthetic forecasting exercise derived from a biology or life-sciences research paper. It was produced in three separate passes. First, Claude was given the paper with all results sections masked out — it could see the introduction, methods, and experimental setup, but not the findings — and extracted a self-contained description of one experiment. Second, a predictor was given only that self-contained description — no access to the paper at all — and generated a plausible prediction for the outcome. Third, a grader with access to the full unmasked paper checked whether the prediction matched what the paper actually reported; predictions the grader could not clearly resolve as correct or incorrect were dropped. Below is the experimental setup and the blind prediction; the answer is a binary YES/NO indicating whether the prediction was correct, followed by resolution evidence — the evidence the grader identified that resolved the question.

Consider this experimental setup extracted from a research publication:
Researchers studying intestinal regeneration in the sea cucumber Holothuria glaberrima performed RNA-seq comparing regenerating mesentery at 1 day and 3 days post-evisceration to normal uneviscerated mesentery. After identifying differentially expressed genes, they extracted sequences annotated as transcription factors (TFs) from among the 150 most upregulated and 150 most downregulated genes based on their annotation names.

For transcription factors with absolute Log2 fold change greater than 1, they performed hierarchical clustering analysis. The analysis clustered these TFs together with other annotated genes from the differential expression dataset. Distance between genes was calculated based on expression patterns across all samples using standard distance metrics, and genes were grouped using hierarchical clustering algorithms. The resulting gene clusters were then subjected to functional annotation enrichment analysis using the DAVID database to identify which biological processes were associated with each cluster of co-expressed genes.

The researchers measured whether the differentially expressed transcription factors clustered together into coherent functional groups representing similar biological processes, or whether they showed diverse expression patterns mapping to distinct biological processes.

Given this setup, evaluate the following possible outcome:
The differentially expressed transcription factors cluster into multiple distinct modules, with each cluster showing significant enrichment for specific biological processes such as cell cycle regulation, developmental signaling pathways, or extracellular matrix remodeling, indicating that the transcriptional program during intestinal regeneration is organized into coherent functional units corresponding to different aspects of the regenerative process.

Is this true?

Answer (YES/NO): YES